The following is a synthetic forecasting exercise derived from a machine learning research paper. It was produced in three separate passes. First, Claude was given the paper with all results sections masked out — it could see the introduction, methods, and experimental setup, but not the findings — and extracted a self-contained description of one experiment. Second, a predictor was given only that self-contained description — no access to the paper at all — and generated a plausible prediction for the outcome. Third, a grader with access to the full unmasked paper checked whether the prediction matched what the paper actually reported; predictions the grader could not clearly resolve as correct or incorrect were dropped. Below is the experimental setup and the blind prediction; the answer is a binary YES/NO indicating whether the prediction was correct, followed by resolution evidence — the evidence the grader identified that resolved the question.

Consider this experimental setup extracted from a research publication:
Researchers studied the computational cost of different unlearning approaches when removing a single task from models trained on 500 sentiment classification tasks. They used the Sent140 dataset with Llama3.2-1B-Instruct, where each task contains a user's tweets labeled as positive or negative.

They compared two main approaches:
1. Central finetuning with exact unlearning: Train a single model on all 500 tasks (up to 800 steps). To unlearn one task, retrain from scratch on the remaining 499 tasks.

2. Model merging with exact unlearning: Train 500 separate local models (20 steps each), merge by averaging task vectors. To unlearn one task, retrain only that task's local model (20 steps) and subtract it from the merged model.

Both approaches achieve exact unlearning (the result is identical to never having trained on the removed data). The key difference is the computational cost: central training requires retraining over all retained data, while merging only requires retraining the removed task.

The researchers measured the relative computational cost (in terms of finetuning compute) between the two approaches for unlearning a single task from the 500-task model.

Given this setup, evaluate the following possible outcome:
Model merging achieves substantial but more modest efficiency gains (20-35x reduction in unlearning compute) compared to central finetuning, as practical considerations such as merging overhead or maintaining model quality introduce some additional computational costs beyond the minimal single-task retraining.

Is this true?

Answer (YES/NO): NO